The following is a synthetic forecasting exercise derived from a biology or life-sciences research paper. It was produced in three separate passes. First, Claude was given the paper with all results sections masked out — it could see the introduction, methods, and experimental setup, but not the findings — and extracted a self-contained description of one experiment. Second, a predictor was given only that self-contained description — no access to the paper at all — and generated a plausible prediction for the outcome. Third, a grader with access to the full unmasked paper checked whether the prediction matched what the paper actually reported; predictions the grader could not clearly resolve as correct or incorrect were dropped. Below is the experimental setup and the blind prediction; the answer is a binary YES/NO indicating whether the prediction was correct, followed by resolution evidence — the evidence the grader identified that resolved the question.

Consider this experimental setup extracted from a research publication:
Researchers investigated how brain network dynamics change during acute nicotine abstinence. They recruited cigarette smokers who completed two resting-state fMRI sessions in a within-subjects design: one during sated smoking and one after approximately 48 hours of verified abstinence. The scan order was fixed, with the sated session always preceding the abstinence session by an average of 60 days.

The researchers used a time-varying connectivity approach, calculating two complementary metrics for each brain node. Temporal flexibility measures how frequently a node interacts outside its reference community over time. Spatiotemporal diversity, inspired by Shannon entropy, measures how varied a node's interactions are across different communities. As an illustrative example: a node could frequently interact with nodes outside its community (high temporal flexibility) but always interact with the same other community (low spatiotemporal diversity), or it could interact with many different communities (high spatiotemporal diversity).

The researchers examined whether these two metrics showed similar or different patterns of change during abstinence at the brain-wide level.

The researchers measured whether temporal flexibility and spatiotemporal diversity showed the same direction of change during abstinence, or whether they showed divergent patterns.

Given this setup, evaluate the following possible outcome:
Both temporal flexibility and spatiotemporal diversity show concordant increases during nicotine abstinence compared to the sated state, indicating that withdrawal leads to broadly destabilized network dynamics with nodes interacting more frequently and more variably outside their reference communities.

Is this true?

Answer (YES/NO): NO